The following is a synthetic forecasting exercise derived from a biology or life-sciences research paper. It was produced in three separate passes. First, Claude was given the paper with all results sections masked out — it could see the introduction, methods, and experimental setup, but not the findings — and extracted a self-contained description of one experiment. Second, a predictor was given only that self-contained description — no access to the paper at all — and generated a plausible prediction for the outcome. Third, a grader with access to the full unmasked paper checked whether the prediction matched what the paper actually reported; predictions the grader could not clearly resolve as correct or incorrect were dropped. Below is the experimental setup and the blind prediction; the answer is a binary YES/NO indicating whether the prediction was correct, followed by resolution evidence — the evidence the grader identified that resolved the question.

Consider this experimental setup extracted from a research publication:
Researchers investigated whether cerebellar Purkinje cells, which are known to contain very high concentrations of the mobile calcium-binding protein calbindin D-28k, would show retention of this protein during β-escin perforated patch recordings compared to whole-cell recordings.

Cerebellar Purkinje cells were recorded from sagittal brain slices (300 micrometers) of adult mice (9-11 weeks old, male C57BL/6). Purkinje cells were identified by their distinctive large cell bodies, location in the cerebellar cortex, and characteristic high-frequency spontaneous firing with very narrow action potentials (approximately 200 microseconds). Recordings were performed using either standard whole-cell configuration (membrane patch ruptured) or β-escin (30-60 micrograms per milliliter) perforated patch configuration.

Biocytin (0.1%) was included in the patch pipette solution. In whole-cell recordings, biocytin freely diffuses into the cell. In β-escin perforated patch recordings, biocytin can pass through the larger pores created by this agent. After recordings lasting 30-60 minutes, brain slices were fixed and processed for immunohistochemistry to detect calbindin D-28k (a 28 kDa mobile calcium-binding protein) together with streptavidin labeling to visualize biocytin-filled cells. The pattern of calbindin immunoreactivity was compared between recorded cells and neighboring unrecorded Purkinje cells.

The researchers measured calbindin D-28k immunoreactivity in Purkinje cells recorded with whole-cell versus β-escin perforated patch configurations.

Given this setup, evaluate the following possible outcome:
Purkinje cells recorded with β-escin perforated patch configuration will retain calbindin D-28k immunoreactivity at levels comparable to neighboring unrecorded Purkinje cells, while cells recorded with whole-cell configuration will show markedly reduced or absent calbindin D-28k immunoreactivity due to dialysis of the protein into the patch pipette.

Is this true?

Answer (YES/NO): YES